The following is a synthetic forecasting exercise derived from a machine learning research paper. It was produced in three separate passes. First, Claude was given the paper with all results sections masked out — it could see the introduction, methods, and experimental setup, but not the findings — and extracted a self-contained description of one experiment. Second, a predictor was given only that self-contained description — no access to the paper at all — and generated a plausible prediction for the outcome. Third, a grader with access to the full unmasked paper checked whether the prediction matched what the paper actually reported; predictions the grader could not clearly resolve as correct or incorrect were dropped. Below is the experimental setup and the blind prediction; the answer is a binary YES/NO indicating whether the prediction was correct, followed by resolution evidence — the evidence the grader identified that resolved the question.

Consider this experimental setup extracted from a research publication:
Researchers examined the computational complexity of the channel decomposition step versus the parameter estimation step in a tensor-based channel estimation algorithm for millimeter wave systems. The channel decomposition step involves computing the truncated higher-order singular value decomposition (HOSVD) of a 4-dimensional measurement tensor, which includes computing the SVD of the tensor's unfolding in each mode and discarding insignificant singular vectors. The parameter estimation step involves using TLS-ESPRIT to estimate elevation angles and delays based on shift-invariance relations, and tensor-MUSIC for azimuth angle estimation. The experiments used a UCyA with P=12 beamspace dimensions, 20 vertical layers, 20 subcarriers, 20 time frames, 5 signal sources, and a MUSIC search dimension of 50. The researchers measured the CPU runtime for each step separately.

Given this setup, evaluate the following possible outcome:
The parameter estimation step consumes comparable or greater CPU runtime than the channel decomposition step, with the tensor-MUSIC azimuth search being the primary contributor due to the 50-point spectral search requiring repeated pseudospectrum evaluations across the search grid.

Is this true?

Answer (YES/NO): NO